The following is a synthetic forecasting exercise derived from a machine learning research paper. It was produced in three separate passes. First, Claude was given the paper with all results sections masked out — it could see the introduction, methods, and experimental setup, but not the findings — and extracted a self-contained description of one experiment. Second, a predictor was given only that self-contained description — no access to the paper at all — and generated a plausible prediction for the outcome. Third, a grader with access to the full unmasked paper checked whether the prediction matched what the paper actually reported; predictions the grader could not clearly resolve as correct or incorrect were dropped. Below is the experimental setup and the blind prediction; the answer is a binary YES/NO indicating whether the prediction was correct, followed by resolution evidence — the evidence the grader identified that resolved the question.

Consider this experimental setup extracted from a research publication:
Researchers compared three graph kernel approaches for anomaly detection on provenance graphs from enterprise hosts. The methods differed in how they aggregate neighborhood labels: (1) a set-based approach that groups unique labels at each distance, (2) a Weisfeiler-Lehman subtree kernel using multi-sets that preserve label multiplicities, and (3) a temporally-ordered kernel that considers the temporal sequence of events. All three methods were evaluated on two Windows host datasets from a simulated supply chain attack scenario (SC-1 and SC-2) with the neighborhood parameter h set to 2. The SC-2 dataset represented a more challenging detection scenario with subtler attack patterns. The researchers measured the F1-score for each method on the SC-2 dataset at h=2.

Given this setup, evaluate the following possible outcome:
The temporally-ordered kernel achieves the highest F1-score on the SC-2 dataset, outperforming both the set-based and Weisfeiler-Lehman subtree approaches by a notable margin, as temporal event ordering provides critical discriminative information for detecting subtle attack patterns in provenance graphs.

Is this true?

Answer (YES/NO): NO